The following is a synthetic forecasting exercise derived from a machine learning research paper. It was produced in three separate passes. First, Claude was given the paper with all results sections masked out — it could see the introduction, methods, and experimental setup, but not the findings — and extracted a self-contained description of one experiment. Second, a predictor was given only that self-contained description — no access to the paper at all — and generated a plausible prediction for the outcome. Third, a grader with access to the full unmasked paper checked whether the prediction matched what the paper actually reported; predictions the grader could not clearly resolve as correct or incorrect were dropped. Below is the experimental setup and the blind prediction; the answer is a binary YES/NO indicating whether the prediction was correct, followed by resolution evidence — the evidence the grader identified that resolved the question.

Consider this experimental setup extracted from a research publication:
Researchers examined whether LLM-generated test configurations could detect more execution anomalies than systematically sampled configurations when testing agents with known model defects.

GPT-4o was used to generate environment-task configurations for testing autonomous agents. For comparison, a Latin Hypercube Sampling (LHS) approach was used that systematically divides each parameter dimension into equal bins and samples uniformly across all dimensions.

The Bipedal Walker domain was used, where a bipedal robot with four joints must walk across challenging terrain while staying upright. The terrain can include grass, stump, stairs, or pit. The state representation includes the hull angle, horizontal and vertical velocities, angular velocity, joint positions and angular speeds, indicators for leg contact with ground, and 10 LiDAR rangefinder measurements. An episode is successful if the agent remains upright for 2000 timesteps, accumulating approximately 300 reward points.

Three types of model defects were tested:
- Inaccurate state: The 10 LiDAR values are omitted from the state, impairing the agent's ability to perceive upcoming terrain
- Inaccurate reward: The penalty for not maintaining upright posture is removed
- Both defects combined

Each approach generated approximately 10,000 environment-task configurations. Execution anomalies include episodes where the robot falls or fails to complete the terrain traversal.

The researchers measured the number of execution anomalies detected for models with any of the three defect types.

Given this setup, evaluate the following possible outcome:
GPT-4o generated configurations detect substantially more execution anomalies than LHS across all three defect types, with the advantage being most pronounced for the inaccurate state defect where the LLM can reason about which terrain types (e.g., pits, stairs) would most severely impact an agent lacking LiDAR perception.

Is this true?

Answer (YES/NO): NO